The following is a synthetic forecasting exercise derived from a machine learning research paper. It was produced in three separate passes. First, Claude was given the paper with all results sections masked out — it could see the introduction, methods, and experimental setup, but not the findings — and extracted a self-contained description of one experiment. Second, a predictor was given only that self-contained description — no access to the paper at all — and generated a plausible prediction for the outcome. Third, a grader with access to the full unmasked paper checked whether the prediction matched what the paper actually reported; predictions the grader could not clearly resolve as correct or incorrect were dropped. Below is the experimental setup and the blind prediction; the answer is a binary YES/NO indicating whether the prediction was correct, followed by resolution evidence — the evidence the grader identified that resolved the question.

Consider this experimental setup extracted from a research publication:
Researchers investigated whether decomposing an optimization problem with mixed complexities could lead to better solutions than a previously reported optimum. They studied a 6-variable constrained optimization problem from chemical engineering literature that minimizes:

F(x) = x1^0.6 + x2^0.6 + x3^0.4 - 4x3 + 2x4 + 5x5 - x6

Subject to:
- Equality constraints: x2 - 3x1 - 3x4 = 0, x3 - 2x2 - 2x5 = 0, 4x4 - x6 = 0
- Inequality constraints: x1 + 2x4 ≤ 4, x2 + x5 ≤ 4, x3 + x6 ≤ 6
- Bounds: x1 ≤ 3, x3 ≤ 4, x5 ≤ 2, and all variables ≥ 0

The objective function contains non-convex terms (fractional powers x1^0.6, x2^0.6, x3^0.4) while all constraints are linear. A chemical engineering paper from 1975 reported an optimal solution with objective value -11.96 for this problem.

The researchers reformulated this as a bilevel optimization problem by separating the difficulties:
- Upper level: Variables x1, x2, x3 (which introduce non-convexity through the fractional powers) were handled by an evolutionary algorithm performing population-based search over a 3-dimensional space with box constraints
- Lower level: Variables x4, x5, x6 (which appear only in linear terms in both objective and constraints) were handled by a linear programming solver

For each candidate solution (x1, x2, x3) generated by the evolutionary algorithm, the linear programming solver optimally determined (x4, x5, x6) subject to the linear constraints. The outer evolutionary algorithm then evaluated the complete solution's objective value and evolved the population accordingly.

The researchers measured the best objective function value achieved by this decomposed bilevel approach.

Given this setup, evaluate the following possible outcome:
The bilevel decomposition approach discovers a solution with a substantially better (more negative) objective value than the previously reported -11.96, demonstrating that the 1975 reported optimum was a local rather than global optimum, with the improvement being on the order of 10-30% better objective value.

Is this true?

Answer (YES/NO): YES